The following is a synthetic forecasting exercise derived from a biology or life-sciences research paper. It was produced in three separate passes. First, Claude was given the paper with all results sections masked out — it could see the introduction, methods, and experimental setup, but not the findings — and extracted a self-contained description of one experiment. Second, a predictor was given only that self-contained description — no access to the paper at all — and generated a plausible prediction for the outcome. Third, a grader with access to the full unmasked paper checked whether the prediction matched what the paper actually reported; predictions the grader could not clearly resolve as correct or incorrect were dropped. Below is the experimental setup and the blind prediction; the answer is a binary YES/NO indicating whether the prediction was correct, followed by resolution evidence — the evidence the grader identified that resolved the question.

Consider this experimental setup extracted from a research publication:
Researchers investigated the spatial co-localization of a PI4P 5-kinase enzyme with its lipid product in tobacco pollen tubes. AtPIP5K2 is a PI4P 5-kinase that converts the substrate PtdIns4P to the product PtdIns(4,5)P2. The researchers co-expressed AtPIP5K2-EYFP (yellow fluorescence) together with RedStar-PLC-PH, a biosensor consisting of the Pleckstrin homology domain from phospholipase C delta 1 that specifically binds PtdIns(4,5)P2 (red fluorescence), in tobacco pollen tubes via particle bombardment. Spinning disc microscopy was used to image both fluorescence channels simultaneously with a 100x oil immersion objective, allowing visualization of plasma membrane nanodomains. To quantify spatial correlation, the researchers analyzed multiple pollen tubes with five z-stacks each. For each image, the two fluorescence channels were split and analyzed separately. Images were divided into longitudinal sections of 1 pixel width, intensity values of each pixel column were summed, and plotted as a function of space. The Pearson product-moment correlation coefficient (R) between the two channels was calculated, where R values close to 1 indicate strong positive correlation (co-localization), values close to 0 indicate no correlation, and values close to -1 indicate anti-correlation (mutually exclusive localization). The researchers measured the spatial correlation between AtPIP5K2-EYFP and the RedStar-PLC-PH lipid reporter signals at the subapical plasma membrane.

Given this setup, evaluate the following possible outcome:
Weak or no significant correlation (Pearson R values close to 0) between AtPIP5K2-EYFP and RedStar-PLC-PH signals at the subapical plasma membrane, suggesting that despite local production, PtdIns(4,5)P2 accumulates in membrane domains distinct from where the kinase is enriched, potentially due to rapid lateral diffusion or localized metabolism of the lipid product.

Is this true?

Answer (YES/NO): NO